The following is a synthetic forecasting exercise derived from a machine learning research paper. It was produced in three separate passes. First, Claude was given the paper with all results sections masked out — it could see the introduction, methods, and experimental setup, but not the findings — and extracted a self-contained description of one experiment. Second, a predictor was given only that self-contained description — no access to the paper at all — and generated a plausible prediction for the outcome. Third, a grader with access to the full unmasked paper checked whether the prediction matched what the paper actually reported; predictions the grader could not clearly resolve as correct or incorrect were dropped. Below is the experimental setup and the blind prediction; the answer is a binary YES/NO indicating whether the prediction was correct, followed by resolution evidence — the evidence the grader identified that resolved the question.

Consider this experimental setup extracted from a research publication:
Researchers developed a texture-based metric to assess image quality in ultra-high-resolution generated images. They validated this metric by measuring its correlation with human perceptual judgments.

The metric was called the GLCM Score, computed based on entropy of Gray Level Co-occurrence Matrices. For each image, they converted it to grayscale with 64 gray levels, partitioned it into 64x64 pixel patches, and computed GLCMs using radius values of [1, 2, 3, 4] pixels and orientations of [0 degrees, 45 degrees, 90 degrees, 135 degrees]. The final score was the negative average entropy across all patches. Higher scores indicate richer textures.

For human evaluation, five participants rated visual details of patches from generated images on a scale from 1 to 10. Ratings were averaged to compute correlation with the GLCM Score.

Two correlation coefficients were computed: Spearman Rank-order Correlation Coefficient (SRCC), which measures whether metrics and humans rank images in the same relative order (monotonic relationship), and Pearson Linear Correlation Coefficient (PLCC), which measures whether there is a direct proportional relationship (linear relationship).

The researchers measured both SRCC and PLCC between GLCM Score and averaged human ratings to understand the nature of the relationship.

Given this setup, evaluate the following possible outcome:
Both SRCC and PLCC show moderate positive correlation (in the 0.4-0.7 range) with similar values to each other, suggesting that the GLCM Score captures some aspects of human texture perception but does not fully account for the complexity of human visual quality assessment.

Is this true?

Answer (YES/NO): NO